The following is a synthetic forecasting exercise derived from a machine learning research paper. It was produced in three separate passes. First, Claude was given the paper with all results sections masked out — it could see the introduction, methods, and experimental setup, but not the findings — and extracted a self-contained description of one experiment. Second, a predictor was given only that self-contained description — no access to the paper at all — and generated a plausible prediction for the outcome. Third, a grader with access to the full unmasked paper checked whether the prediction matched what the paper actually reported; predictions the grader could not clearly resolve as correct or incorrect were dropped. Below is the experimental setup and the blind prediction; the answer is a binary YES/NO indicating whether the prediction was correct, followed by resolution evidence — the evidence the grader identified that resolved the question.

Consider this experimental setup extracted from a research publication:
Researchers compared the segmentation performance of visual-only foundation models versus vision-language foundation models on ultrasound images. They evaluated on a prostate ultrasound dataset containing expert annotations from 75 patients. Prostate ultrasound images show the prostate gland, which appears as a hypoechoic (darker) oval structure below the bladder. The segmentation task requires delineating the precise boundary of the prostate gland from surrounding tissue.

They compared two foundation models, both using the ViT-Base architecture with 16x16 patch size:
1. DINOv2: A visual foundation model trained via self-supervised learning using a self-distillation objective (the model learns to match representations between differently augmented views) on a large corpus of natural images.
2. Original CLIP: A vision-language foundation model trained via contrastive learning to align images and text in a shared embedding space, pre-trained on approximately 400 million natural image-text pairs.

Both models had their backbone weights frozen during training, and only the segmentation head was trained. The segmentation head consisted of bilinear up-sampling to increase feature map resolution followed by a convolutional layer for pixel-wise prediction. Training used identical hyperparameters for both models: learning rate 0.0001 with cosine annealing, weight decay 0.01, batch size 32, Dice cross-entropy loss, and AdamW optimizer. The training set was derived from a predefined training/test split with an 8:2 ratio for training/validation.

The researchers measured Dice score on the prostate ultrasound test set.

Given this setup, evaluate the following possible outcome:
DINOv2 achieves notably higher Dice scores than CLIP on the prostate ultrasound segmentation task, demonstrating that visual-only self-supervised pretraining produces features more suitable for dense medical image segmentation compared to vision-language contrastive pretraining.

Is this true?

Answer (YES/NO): NO